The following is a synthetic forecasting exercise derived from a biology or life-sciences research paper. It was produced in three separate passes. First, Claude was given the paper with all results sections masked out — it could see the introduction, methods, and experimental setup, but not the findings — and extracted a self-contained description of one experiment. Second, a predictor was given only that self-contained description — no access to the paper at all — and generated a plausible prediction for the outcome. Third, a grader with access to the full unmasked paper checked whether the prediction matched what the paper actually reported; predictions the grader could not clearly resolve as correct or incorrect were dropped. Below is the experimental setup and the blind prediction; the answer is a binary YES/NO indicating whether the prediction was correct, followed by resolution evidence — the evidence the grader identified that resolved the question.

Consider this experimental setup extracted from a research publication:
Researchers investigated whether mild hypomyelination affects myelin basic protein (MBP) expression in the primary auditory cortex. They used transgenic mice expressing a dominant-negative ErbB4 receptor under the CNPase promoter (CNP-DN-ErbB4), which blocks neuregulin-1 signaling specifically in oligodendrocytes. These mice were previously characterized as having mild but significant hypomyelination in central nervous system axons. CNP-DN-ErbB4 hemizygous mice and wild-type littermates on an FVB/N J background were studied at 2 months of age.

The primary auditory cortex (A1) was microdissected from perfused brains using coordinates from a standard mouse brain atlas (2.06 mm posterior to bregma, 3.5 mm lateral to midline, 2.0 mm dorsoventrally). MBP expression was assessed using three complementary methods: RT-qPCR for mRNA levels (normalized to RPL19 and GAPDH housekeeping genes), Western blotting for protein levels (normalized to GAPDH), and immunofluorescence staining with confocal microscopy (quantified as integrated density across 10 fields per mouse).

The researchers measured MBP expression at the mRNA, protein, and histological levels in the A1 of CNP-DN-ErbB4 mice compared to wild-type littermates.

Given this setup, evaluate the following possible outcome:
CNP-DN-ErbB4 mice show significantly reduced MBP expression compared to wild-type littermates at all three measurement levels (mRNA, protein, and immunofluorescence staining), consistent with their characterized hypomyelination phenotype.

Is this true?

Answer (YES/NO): YES